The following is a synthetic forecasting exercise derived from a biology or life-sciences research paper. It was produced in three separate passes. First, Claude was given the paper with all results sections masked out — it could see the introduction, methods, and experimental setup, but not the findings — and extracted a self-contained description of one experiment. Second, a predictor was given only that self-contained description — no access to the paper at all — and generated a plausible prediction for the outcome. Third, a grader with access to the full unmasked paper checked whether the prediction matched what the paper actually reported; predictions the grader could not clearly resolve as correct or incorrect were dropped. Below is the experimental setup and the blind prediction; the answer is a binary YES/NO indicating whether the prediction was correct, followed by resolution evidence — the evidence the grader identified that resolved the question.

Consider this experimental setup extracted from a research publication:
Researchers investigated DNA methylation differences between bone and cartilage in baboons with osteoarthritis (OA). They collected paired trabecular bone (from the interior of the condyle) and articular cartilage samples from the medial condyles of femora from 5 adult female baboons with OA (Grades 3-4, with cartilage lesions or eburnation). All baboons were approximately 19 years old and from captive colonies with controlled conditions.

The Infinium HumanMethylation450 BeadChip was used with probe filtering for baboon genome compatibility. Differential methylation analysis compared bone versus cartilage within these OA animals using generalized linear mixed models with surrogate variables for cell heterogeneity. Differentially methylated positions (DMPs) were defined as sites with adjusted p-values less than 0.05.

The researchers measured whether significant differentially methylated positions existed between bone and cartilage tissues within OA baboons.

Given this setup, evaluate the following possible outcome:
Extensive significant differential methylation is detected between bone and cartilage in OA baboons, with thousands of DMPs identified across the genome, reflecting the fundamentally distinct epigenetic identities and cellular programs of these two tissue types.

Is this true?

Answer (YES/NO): NO